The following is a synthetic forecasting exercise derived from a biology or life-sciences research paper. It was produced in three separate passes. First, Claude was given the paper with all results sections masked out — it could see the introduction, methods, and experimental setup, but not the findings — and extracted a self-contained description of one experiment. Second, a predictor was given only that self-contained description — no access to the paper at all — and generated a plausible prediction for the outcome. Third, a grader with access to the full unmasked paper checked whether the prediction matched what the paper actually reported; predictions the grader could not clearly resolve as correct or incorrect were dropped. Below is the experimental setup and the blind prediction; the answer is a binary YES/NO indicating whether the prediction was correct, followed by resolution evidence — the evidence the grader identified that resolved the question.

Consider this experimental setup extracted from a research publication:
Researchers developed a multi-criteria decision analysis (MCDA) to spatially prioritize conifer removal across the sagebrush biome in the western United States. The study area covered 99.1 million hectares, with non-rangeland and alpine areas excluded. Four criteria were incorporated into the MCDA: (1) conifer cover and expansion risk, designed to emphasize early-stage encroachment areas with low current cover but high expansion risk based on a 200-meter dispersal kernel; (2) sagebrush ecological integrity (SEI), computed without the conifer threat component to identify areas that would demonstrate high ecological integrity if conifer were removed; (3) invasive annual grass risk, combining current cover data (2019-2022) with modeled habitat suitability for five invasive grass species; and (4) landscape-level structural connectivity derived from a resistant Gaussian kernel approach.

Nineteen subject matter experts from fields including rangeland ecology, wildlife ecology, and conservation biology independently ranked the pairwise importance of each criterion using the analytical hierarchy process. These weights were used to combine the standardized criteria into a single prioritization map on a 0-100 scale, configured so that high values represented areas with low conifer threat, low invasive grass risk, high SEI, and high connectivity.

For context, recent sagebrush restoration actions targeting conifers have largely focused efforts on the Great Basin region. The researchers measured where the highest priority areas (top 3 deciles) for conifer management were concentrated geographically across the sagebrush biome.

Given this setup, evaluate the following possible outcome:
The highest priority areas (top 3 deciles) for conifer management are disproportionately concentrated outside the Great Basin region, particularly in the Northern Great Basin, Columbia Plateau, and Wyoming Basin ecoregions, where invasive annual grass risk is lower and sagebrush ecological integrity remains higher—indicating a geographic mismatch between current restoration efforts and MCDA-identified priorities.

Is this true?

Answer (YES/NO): NO